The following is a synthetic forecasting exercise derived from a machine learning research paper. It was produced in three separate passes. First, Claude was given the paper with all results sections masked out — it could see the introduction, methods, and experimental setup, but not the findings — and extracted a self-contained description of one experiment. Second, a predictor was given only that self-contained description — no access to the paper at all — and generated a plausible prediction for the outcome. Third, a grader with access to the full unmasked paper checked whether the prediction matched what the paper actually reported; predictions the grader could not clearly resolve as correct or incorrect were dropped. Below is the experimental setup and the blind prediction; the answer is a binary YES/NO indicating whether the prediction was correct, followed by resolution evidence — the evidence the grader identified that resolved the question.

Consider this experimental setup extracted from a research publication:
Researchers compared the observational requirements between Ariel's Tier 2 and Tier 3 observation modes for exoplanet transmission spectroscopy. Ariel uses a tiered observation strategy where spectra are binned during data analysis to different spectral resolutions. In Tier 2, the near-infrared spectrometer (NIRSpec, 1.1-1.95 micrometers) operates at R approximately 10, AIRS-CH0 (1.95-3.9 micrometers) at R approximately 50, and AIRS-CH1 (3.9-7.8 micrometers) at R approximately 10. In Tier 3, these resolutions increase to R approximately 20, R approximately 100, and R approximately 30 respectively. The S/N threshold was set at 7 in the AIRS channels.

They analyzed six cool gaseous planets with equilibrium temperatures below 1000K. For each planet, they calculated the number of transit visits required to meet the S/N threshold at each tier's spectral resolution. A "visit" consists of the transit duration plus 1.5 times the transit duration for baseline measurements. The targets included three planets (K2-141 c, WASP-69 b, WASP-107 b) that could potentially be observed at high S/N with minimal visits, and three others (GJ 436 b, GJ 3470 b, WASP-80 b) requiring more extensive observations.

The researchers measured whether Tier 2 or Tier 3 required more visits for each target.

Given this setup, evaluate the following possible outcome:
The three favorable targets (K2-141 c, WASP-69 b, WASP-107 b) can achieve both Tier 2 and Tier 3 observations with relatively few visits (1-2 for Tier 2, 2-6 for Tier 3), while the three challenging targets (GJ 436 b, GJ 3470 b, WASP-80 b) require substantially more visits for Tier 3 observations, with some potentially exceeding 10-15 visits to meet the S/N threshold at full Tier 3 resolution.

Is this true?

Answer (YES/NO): NO